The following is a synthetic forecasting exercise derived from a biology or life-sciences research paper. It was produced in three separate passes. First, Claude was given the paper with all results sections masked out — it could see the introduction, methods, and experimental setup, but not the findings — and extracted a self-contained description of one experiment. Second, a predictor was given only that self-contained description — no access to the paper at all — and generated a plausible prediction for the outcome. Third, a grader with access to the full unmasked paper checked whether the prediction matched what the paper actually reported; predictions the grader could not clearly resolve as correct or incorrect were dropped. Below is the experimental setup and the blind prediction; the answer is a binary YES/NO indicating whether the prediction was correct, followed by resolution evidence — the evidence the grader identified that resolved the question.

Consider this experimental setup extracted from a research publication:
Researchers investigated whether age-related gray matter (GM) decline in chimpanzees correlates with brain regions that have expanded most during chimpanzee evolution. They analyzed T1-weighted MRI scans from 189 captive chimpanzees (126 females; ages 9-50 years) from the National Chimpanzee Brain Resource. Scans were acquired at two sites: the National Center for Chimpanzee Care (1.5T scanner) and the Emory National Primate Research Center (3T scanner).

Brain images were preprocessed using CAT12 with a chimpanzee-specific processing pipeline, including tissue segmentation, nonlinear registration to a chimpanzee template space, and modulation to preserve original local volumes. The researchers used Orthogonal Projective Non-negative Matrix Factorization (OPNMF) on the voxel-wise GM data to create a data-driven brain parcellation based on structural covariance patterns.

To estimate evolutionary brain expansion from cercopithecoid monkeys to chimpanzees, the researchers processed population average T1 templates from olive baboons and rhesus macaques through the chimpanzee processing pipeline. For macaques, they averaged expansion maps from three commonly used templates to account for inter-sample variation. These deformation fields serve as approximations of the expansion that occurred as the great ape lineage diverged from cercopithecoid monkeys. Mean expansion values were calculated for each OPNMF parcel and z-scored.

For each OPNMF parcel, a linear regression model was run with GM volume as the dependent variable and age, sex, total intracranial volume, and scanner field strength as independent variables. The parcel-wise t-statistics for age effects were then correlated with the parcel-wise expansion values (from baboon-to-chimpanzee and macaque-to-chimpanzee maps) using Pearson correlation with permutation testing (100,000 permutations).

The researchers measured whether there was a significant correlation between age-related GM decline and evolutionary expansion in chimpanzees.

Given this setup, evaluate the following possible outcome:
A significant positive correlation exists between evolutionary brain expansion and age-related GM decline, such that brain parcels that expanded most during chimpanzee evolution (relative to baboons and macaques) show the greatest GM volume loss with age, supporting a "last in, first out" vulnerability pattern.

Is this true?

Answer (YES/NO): NO